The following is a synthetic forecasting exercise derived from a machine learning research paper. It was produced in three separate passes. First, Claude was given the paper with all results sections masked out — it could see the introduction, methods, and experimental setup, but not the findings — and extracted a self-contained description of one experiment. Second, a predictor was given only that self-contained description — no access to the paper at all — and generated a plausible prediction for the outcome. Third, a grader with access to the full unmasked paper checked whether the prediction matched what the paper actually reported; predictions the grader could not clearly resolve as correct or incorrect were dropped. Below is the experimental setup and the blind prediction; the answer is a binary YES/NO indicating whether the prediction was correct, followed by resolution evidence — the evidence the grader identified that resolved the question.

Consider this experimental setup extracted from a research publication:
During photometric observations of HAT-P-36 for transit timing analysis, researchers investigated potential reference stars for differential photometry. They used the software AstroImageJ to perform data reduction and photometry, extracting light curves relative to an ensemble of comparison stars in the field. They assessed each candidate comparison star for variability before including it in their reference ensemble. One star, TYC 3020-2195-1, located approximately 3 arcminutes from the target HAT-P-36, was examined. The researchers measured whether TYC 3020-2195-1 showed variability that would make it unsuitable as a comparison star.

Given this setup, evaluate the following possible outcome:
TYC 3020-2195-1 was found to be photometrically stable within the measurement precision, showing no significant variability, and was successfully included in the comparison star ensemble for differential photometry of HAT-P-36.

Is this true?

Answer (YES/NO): NO